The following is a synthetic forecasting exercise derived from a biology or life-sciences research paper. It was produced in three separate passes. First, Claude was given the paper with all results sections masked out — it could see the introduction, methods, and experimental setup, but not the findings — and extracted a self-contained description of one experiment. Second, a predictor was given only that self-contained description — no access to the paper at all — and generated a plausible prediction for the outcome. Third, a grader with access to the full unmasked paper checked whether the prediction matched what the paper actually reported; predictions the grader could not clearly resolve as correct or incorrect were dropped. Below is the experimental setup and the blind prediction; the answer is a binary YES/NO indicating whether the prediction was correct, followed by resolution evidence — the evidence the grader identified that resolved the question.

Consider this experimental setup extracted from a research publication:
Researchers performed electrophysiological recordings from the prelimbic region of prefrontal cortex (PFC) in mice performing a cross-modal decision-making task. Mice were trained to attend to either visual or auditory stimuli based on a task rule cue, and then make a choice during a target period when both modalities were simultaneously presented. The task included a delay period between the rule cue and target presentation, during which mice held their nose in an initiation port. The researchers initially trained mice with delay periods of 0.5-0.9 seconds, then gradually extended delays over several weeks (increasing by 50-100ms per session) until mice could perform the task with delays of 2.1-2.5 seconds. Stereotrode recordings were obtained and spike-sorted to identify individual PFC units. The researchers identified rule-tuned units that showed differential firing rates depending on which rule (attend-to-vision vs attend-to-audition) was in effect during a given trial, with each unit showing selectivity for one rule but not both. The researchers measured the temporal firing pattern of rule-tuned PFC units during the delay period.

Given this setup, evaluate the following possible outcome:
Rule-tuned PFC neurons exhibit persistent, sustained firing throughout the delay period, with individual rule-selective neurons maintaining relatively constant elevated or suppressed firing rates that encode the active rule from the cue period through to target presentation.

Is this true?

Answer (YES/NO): NO